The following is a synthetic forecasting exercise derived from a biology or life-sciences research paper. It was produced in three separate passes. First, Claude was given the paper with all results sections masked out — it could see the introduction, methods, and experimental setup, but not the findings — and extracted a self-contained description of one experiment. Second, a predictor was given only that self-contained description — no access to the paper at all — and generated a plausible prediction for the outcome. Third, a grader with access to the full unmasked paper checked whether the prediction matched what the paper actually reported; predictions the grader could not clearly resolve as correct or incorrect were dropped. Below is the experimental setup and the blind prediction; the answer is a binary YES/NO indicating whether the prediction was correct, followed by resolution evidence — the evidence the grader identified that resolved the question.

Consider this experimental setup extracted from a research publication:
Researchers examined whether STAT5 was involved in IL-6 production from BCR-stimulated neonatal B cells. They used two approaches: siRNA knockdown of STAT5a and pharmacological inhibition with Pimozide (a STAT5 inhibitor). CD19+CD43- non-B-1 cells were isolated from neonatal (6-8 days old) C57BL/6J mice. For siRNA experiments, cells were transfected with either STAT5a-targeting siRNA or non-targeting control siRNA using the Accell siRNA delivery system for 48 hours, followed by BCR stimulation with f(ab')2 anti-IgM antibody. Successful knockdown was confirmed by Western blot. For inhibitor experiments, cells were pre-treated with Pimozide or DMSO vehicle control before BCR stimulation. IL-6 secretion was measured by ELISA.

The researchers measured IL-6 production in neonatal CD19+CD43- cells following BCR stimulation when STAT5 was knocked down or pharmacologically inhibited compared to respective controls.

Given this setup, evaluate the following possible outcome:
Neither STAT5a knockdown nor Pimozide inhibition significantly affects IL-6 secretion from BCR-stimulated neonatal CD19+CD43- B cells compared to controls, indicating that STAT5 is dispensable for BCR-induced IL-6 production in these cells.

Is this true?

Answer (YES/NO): NO